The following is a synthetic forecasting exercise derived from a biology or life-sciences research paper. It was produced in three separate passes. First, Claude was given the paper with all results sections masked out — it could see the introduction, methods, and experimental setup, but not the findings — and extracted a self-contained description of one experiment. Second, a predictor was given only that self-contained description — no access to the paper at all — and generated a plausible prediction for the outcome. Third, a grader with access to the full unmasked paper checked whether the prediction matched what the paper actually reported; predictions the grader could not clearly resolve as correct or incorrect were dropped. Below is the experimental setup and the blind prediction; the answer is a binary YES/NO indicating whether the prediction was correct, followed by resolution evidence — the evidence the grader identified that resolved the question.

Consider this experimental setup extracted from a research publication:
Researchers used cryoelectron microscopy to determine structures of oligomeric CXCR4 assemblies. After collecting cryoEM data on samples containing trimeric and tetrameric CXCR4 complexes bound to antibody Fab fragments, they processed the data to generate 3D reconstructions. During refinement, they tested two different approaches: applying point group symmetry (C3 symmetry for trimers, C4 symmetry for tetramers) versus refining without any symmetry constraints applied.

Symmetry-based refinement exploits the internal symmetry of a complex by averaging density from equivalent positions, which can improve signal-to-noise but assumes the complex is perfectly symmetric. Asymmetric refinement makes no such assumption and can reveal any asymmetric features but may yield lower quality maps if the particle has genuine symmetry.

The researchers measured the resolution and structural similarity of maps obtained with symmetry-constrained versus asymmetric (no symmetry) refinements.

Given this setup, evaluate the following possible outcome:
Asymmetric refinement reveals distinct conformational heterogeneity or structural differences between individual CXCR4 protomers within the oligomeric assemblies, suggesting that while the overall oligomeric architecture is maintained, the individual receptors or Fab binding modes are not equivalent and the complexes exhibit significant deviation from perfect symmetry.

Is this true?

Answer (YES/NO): NO